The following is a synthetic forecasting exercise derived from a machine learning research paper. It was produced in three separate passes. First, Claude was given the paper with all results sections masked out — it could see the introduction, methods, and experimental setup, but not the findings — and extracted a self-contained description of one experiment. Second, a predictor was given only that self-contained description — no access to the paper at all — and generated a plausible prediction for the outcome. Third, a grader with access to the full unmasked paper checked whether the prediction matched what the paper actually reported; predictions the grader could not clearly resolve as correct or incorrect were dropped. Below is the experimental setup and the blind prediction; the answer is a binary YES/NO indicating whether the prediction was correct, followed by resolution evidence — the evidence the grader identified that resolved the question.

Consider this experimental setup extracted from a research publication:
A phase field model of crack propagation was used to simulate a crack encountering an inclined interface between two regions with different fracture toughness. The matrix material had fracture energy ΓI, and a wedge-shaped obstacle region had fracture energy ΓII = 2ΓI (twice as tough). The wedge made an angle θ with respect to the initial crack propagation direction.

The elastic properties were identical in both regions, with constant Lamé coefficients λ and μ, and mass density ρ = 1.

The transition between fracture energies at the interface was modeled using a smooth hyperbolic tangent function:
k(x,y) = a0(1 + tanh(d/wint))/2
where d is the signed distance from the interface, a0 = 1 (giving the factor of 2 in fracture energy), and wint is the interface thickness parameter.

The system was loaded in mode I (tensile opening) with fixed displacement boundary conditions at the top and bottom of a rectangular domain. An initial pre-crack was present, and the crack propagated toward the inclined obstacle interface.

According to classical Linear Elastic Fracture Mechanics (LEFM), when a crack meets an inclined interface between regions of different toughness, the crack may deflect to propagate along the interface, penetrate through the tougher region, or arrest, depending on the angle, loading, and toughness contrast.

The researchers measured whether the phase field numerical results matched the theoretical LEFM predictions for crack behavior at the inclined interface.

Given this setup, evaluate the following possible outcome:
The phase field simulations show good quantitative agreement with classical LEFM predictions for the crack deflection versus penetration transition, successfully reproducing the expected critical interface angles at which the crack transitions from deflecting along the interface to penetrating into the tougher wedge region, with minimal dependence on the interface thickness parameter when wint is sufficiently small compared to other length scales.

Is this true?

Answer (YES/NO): NO